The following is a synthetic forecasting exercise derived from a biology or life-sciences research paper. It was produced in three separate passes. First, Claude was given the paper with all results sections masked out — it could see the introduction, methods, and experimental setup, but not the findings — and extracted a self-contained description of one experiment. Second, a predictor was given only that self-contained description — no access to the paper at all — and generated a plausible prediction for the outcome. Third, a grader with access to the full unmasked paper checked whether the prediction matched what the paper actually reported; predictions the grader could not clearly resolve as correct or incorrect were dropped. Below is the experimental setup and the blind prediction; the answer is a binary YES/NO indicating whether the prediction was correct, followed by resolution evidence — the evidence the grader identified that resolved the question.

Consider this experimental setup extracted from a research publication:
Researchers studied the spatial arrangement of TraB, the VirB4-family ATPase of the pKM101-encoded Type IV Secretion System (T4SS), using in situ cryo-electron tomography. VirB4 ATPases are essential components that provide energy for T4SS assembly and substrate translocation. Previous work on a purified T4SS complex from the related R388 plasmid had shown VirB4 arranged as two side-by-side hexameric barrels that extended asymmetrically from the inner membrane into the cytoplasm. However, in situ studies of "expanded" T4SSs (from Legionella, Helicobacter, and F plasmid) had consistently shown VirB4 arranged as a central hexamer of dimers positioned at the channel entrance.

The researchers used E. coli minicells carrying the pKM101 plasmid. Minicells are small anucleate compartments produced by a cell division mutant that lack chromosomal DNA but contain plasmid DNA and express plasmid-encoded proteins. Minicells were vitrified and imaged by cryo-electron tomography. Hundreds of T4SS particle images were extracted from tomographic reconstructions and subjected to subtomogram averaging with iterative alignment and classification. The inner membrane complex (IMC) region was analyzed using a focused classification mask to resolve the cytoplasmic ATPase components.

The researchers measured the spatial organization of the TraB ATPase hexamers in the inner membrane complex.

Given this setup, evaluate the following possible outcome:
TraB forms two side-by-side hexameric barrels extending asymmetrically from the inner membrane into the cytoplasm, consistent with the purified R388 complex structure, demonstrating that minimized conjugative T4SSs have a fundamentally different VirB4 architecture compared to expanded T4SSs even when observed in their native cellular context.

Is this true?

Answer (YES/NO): NO